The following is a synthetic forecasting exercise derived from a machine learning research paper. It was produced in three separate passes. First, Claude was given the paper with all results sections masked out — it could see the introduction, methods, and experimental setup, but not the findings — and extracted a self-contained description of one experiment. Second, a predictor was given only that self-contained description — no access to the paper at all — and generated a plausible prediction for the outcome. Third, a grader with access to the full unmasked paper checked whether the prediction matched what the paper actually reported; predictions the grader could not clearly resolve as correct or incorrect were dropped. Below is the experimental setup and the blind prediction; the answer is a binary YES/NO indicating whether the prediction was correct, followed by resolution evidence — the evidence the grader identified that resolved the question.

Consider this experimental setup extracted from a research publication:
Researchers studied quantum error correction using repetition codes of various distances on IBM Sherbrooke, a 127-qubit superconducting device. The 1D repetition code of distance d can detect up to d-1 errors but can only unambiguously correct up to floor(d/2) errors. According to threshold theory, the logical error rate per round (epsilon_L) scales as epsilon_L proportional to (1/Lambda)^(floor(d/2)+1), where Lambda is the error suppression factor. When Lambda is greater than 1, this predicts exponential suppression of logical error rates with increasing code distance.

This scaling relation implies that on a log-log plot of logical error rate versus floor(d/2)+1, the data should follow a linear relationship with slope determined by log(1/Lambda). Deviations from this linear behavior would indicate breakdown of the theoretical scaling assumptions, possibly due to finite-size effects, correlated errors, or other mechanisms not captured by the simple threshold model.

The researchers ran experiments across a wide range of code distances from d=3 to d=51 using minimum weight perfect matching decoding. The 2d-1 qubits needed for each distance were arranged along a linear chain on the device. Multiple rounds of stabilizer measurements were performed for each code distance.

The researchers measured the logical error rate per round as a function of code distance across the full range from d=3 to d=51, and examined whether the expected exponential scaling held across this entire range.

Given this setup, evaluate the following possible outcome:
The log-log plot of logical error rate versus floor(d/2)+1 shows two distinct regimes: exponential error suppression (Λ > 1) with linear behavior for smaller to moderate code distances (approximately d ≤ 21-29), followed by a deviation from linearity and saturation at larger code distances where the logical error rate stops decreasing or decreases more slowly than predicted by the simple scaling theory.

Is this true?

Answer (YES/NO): NO